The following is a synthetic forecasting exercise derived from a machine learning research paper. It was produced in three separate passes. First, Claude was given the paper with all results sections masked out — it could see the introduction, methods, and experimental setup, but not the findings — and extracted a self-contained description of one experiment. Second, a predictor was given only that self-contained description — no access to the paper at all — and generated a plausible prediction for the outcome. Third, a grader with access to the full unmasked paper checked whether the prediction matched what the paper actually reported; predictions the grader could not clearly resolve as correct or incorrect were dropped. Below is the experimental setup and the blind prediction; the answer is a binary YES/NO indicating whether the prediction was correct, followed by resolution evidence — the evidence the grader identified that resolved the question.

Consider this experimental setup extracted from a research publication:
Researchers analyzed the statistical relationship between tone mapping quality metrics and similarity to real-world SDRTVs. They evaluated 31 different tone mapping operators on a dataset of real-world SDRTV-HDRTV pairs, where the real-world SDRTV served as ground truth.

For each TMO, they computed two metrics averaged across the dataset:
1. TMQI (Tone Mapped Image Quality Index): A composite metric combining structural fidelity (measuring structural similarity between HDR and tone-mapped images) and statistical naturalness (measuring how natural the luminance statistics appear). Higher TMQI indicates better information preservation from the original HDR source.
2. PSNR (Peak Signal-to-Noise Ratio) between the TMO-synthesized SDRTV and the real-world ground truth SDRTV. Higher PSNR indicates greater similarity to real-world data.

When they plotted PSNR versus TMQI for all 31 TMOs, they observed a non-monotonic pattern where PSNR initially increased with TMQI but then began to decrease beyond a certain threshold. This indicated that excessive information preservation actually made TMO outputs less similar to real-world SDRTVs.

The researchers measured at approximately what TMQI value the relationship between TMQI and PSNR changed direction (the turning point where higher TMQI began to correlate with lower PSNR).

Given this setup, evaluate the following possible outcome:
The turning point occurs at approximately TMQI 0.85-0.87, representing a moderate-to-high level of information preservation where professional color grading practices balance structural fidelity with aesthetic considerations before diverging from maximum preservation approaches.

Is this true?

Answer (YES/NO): NO